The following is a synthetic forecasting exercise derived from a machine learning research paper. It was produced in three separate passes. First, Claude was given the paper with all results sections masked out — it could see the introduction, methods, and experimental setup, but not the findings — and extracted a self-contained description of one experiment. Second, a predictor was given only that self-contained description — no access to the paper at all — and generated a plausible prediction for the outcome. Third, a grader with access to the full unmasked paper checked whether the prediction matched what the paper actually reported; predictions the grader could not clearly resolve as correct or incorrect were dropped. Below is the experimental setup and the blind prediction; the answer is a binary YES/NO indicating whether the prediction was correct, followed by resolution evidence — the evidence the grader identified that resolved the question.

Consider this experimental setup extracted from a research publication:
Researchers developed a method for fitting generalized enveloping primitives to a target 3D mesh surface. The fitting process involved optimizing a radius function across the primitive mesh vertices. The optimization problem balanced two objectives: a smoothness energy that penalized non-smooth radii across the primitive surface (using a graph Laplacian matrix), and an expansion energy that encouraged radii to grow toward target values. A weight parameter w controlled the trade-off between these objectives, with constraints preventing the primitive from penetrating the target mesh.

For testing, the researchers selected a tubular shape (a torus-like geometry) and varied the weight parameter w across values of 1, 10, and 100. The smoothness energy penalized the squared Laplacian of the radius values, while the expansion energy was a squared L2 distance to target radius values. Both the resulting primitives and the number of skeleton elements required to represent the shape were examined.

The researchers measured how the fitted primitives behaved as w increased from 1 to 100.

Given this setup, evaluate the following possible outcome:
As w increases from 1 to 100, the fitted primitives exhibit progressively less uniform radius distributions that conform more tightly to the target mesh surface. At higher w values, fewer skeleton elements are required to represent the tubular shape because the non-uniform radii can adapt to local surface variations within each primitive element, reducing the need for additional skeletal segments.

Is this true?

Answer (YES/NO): NO